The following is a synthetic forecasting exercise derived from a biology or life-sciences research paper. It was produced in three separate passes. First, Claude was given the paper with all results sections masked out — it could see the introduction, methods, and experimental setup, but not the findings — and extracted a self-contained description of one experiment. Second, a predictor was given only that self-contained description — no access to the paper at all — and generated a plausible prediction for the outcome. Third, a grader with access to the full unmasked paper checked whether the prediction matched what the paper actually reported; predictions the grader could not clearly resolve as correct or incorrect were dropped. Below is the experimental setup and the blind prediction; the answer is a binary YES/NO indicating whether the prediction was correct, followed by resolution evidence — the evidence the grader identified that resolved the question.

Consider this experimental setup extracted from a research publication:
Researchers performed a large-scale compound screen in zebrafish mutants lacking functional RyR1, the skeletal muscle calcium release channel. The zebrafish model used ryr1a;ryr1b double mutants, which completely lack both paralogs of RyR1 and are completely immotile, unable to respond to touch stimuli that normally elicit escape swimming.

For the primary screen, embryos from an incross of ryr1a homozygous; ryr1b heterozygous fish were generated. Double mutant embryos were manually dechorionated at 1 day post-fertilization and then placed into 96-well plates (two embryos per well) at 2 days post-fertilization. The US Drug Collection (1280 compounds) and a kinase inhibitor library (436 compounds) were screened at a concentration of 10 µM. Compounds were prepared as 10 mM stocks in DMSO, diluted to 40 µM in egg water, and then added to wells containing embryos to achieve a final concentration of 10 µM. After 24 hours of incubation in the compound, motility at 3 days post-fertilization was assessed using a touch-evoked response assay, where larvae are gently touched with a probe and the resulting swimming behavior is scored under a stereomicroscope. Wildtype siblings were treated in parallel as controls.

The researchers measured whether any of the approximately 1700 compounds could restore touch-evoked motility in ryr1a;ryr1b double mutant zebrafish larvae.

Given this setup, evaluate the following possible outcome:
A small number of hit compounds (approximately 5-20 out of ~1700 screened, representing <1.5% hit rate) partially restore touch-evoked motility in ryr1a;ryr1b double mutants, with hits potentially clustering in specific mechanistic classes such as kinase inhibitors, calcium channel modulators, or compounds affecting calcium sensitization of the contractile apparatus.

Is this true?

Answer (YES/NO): NO